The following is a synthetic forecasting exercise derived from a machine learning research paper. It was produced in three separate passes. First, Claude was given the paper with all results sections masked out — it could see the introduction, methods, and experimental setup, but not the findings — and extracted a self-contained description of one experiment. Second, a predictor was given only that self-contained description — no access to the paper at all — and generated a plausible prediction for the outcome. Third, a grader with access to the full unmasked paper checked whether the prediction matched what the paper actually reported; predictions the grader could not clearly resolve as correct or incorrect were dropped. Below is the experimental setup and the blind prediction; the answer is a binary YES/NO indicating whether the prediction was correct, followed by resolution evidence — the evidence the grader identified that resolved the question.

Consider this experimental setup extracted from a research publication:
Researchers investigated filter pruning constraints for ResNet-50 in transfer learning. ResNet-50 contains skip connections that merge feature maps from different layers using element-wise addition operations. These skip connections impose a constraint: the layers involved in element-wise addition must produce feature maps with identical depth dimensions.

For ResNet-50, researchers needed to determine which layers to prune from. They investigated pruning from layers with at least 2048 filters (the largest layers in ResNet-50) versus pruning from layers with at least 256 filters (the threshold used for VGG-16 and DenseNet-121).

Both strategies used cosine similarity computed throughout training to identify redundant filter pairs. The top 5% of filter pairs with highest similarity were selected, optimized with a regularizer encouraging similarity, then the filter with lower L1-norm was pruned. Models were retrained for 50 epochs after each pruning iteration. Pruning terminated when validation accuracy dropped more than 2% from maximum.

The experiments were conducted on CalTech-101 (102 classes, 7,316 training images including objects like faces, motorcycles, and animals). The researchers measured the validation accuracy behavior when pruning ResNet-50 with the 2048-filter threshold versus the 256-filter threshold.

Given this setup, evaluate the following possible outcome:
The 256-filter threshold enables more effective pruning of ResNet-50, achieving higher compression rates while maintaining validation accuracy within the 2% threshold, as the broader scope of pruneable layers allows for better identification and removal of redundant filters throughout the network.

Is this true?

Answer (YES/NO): NO